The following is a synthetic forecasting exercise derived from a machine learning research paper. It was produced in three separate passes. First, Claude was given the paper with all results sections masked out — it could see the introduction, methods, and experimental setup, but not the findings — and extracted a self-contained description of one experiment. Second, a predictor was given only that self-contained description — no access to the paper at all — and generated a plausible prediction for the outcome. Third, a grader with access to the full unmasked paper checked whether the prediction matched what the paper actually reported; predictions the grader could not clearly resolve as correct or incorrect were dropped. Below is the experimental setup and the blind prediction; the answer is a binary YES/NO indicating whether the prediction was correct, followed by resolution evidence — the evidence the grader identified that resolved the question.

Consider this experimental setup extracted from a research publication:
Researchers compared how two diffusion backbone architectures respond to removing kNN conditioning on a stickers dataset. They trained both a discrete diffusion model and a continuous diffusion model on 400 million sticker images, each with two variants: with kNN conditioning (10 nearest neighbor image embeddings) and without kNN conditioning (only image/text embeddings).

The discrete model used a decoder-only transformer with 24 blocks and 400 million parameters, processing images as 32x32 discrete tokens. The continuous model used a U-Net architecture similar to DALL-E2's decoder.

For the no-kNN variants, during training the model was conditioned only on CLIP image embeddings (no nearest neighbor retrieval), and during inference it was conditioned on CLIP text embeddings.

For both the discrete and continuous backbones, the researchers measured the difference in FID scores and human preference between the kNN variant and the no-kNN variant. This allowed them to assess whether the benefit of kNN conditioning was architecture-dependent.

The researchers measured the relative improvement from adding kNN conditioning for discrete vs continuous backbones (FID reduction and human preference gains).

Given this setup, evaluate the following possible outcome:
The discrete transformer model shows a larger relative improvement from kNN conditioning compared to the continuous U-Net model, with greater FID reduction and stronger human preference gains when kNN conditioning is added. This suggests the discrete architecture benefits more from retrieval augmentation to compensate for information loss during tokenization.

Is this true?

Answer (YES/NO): NO